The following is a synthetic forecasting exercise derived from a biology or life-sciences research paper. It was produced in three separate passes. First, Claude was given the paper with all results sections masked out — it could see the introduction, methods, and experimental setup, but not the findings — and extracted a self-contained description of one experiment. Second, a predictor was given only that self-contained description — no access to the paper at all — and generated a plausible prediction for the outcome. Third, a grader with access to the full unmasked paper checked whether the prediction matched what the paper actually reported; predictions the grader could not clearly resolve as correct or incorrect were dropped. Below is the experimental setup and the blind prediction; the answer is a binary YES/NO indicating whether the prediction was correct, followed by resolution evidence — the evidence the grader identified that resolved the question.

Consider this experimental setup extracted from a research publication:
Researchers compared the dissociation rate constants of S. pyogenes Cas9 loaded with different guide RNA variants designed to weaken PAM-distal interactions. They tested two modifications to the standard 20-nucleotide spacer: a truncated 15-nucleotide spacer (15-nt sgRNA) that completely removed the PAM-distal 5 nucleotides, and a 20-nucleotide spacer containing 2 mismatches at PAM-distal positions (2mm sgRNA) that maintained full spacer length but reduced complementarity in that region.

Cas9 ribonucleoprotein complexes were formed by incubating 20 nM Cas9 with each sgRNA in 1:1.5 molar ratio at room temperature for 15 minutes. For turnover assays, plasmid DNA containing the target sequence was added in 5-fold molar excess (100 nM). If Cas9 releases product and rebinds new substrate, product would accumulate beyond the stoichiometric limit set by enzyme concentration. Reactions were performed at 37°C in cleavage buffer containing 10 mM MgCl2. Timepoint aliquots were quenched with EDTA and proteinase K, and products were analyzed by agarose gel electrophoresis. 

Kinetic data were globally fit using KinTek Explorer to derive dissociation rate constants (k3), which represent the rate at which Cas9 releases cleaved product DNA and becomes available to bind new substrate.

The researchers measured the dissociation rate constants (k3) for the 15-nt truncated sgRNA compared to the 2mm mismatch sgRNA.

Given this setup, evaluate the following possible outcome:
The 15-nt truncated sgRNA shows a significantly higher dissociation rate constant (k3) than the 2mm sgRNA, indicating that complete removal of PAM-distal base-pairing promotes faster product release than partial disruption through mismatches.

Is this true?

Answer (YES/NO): NO